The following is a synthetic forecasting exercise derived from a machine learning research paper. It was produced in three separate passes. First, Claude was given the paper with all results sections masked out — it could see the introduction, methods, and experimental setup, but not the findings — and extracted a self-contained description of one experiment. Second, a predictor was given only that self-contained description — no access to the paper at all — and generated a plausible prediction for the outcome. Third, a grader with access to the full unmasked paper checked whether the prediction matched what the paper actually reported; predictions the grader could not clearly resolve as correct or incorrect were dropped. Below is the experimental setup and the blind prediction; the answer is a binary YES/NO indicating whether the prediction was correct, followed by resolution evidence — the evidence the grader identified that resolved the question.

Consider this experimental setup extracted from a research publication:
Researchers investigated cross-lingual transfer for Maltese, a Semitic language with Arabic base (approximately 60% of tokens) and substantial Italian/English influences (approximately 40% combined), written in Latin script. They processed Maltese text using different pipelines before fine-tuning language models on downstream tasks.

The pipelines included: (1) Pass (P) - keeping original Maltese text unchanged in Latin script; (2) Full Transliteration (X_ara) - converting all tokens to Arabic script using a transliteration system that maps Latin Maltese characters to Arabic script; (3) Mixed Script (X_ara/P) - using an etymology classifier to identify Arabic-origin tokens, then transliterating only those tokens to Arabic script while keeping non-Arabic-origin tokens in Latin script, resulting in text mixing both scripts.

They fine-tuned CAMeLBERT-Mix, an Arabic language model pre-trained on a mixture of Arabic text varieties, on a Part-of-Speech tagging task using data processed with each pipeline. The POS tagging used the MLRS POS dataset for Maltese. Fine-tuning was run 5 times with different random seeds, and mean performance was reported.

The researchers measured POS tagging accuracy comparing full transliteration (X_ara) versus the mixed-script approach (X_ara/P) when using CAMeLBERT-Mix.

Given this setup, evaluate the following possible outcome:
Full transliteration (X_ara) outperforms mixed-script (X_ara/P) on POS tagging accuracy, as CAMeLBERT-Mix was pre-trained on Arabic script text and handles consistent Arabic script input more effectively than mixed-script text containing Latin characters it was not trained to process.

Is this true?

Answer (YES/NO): YES